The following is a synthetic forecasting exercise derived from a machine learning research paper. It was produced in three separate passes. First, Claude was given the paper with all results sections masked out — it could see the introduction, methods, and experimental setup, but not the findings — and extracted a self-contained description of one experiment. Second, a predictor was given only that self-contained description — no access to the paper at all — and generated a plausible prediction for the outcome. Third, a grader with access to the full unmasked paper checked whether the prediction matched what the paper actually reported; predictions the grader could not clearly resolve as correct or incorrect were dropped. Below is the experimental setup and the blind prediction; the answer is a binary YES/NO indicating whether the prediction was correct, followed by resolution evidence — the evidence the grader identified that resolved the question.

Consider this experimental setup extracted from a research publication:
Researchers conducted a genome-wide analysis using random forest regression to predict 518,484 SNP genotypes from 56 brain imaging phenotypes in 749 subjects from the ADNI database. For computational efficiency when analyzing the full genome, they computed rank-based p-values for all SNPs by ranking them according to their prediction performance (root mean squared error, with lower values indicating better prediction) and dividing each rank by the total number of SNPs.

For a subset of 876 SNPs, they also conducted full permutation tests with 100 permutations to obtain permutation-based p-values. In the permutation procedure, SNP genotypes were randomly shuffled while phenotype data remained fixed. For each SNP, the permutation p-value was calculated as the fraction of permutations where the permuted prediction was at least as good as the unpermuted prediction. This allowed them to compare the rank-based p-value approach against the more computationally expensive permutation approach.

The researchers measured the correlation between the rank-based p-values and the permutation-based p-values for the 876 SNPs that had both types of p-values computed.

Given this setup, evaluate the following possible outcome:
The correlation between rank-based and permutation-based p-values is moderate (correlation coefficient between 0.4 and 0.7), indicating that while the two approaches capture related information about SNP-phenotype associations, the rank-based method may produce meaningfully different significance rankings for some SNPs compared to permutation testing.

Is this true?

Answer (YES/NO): NO